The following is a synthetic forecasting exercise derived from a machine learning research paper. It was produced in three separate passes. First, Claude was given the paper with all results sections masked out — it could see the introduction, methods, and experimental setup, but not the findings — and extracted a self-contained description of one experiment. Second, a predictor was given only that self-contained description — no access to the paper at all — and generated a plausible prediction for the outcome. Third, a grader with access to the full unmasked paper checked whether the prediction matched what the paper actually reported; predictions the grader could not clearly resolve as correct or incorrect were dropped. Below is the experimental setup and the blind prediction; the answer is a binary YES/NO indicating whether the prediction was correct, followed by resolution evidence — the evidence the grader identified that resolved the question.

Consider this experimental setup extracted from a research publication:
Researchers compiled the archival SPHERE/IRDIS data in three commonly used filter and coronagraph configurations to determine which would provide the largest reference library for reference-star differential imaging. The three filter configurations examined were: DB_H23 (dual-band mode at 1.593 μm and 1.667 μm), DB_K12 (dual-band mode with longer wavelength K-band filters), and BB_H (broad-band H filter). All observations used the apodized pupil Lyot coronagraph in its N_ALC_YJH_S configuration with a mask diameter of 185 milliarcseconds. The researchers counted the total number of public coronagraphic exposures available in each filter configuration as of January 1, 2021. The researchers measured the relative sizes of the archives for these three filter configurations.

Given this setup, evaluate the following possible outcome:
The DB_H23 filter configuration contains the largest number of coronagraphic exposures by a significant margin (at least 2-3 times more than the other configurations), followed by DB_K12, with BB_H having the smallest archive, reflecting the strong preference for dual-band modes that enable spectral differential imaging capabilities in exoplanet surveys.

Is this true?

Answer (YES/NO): NO